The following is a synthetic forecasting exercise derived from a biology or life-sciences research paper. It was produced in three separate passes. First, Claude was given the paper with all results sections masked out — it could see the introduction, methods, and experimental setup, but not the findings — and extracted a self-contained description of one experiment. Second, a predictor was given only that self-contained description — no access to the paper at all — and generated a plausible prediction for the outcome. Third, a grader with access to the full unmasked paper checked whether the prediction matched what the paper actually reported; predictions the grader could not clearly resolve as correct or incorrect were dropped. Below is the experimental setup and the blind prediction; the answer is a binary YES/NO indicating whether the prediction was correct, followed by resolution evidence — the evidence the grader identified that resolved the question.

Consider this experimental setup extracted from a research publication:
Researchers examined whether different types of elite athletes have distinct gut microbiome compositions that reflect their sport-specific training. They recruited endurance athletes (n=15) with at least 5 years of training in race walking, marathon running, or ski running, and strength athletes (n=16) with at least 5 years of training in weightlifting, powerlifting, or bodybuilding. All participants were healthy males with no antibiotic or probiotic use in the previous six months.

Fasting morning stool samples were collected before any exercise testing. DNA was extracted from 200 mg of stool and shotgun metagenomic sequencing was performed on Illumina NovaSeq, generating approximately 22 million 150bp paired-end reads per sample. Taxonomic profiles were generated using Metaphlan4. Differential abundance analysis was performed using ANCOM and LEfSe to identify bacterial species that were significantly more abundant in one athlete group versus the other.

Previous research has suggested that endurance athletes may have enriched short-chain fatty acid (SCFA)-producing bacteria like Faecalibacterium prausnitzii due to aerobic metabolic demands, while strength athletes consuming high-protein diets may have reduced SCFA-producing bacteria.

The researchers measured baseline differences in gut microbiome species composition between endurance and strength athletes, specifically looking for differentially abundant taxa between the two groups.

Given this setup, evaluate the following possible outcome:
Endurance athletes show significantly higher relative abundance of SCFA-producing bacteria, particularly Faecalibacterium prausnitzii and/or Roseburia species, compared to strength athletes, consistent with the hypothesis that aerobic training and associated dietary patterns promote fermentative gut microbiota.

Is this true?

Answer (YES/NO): NO